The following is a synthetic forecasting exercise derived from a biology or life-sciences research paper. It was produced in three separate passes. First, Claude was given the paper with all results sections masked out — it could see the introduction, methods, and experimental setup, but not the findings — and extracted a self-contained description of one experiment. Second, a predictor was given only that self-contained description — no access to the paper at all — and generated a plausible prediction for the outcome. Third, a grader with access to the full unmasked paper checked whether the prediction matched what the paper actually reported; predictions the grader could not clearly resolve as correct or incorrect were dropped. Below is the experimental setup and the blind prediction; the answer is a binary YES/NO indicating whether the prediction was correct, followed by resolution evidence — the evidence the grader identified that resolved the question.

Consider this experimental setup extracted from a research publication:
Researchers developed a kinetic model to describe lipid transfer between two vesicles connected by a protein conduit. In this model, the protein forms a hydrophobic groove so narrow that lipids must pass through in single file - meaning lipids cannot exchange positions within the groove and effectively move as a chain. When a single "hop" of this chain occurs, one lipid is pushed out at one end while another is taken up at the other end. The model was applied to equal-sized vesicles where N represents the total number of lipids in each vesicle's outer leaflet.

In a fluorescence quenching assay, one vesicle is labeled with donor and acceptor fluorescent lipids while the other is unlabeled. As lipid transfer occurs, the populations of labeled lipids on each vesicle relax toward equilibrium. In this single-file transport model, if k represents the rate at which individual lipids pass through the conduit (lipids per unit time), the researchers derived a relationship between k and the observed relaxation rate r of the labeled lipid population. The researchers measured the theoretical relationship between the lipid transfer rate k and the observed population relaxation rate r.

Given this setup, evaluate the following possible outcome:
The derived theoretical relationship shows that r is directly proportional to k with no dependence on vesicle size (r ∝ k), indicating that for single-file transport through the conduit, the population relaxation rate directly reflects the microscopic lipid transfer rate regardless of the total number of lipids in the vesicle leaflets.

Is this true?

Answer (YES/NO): NO